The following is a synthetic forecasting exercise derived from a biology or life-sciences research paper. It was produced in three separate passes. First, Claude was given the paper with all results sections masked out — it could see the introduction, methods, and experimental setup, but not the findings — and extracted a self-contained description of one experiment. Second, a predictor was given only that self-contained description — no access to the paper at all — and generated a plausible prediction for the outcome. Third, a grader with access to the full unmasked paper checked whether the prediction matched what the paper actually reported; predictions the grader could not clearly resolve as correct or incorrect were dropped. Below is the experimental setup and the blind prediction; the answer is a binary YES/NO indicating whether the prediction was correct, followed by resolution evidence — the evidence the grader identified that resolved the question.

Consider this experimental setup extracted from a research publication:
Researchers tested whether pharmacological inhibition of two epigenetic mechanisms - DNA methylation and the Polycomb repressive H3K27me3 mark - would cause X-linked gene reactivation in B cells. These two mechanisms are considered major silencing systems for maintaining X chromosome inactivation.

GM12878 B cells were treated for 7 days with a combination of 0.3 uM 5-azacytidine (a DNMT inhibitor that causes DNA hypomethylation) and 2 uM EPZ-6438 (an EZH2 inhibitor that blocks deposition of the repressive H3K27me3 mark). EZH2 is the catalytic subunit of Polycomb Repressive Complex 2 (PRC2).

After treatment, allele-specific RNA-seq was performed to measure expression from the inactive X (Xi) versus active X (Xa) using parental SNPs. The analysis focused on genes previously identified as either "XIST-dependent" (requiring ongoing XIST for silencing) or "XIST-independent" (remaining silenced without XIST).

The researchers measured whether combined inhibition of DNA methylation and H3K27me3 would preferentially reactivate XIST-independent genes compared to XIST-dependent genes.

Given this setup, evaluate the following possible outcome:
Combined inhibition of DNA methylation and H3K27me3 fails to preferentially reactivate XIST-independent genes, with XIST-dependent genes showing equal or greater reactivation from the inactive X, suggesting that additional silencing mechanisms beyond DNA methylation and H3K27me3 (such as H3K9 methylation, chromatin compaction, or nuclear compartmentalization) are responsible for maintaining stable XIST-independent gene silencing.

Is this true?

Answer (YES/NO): NO